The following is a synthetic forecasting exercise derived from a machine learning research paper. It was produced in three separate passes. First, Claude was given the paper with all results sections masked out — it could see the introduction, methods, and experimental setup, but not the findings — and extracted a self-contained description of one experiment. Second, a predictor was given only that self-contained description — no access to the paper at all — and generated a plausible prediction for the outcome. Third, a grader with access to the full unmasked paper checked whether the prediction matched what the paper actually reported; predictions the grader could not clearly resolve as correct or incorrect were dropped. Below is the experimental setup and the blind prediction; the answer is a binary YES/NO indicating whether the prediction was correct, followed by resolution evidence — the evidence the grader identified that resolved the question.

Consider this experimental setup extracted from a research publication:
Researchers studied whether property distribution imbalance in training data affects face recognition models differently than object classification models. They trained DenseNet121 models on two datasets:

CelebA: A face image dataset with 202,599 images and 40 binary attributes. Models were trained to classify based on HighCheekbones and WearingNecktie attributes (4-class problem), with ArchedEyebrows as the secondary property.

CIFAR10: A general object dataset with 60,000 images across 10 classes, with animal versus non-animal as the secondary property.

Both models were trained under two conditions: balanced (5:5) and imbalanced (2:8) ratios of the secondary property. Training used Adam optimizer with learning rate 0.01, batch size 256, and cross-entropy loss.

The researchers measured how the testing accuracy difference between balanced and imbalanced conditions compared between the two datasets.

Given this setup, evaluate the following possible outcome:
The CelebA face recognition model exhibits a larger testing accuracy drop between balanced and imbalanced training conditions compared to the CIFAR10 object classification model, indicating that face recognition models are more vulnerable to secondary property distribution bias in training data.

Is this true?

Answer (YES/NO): NO